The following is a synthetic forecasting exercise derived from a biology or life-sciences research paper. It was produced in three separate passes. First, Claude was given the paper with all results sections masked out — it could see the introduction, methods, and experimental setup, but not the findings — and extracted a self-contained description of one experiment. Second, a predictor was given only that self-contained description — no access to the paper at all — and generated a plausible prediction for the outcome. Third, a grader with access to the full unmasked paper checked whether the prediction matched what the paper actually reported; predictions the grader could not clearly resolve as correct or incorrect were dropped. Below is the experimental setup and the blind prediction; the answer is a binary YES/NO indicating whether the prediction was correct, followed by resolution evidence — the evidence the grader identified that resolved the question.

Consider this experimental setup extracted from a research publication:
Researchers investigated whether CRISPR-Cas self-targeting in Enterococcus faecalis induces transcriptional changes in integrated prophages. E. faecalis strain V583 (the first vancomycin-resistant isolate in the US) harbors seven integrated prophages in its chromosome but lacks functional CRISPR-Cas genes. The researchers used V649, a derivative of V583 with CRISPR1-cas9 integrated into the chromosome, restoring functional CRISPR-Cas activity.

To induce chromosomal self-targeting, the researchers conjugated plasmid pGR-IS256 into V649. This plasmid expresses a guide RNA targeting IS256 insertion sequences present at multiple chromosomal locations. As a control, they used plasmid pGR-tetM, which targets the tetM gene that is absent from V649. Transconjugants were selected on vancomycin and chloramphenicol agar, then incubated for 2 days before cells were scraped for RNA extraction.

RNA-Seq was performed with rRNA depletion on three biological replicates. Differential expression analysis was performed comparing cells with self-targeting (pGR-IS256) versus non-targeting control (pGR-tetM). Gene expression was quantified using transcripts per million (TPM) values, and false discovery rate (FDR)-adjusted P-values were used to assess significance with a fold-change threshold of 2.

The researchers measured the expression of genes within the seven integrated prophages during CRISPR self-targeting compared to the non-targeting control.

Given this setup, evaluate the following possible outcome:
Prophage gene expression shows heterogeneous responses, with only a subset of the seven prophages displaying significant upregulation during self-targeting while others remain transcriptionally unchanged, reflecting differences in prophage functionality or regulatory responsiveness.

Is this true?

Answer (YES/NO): NO